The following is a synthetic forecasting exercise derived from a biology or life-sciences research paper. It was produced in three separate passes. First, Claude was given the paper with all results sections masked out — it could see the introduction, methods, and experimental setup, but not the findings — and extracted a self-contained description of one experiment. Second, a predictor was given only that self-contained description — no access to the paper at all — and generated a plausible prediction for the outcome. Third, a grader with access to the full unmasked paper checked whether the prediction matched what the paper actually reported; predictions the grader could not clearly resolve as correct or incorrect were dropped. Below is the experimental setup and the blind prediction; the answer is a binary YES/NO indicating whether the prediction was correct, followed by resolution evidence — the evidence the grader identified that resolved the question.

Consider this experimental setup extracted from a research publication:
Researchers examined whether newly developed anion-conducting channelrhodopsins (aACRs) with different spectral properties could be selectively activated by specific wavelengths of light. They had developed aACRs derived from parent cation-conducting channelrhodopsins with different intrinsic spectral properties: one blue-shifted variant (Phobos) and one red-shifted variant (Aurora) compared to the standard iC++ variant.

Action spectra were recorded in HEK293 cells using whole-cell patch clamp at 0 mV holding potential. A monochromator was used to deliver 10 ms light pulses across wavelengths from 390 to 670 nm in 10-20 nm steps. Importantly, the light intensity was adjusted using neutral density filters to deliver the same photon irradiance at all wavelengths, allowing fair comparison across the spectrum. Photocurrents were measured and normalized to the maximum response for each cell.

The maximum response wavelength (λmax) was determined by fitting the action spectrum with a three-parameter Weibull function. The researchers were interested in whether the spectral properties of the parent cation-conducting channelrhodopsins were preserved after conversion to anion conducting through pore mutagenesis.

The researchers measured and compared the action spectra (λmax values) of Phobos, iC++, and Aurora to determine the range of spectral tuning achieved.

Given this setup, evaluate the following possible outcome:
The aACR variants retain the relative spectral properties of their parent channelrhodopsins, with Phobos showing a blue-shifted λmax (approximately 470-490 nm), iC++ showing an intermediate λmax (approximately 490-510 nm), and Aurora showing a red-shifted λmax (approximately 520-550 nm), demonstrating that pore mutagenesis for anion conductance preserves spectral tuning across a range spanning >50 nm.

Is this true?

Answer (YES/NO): NO